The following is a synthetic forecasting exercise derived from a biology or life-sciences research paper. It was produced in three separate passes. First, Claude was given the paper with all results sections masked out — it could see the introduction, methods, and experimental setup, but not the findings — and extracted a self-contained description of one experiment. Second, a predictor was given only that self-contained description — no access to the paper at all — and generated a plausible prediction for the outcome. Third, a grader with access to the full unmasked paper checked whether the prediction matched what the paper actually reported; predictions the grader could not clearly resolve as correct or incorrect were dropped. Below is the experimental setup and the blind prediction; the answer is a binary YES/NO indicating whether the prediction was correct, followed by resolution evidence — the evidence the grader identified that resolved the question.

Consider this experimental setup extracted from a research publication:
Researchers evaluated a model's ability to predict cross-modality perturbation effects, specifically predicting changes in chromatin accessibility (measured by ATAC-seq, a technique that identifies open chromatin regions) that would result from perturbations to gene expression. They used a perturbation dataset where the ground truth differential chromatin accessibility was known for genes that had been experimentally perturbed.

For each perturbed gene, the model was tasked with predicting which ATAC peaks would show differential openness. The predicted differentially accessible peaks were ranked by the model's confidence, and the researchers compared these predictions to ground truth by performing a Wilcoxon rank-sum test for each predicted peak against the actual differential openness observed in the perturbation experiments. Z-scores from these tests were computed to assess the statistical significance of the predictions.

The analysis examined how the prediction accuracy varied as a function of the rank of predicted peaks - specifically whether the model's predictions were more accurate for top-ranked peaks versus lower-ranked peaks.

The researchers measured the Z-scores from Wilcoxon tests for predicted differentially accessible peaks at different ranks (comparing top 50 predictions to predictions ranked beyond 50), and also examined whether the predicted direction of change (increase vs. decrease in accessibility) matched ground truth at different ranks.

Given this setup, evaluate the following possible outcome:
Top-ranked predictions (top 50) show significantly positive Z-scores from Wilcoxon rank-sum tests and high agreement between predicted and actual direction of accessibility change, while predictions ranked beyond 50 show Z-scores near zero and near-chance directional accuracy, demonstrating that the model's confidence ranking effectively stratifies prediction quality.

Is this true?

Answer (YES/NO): NO